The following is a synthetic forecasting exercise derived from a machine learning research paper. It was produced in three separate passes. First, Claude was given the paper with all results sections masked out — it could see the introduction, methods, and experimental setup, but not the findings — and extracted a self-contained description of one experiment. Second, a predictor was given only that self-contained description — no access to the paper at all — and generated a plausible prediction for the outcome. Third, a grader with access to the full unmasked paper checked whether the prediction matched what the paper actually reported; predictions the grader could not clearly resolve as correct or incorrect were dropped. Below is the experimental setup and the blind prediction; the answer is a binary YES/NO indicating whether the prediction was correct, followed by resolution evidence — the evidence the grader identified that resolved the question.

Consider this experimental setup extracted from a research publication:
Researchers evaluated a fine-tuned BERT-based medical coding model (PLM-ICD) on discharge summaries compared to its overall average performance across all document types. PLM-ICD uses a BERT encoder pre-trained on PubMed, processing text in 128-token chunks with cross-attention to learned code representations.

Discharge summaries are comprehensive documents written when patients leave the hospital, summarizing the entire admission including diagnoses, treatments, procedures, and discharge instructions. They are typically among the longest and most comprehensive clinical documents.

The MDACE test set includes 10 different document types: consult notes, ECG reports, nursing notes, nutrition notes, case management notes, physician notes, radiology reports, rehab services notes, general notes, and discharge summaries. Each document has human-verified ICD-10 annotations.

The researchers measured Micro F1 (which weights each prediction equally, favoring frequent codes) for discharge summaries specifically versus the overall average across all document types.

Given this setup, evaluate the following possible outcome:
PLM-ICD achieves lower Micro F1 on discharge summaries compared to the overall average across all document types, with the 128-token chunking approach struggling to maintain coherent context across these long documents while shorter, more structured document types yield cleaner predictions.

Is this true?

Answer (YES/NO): NO